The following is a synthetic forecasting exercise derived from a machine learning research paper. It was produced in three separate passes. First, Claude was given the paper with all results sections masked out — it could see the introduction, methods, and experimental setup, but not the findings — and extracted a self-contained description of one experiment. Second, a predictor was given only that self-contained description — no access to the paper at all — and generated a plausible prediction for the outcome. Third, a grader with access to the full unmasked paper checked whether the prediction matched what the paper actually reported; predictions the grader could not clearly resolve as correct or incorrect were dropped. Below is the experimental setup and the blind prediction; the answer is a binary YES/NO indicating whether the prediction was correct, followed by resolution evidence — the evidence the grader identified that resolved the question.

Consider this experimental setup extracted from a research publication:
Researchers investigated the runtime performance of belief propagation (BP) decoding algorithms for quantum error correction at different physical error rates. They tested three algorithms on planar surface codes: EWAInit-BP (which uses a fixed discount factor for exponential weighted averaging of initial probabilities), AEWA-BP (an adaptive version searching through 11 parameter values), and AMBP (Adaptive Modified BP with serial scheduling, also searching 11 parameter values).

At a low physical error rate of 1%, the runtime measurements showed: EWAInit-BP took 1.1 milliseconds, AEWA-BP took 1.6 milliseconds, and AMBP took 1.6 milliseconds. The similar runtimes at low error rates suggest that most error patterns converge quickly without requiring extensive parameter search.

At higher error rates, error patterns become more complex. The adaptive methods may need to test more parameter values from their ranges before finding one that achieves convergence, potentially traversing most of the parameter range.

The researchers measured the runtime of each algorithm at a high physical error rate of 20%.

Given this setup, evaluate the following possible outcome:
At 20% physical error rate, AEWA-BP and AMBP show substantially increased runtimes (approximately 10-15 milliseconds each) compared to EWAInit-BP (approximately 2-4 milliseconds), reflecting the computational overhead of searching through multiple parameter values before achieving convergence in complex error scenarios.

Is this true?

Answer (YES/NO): NO